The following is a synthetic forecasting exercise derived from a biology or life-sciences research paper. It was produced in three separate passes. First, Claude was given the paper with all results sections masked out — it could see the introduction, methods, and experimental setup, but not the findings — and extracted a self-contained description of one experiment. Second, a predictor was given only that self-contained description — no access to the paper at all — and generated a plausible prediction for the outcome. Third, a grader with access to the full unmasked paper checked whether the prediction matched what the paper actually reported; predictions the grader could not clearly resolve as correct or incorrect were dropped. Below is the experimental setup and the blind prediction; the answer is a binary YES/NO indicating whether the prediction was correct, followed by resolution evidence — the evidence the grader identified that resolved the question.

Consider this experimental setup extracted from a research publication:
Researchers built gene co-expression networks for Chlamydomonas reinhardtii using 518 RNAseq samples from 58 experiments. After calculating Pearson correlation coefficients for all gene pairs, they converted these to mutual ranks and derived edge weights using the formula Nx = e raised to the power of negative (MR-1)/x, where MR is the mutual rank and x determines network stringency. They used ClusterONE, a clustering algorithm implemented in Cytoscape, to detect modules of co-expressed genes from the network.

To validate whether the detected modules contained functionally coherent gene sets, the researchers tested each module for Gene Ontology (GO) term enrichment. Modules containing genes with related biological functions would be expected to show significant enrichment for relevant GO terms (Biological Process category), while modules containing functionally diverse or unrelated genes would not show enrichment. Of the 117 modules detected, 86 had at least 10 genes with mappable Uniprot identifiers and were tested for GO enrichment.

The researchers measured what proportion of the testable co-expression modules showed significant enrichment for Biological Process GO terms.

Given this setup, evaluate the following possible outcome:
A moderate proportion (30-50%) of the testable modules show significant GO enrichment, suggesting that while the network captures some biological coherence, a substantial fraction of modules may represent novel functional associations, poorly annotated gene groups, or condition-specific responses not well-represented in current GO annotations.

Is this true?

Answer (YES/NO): YES